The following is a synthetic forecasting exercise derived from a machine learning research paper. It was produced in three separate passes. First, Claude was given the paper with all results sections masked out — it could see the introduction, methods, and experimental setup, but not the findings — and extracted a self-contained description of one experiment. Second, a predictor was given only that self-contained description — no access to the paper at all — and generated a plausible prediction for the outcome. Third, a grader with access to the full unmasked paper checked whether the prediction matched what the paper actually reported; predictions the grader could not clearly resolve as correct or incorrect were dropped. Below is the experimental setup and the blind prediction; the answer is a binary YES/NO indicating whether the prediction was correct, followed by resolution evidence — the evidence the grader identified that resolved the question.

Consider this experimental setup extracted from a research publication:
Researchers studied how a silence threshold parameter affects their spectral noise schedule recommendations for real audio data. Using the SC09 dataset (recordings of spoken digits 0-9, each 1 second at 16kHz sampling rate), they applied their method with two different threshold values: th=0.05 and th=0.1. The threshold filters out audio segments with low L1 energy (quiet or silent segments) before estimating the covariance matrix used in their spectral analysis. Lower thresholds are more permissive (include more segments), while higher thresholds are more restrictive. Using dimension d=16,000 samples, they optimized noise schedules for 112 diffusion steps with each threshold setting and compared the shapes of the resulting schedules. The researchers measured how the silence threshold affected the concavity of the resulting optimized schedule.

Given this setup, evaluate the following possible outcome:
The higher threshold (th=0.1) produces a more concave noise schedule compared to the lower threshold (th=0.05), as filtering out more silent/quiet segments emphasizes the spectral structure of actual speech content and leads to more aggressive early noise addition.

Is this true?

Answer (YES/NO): NO